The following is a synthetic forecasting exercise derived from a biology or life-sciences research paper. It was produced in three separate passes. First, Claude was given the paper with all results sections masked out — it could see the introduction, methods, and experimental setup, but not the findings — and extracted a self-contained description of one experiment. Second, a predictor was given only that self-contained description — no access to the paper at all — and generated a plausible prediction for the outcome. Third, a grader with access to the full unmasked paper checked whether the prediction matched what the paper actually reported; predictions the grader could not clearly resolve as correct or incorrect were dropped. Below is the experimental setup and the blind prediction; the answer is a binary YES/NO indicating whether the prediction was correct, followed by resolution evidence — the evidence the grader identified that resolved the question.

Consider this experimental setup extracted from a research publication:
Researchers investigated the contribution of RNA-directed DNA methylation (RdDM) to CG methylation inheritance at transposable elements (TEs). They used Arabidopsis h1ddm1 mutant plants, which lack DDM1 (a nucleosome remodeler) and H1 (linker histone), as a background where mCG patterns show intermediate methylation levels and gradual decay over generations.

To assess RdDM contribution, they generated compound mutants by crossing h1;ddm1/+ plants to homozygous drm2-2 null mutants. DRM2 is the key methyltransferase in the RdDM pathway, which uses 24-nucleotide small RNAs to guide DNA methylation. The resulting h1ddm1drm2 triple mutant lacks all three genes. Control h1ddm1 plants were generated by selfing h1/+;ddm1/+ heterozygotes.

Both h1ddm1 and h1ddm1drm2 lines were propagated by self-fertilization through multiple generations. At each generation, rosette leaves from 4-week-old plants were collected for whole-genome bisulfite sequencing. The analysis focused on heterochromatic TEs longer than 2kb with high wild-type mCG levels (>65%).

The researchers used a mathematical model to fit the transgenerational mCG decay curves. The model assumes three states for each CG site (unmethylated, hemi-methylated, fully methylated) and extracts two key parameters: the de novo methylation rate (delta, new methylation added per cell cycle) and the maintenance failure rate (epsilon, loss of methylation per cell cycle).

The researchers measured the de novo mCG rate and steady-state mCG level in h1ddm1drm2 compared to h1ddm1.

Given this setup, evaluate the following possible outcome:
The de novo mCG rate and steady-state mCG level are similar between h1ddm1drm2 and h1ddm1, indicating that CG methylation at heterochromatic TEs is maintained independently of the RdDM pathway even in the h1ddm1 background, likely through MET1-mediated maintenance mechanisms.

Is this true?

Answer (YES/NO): NO